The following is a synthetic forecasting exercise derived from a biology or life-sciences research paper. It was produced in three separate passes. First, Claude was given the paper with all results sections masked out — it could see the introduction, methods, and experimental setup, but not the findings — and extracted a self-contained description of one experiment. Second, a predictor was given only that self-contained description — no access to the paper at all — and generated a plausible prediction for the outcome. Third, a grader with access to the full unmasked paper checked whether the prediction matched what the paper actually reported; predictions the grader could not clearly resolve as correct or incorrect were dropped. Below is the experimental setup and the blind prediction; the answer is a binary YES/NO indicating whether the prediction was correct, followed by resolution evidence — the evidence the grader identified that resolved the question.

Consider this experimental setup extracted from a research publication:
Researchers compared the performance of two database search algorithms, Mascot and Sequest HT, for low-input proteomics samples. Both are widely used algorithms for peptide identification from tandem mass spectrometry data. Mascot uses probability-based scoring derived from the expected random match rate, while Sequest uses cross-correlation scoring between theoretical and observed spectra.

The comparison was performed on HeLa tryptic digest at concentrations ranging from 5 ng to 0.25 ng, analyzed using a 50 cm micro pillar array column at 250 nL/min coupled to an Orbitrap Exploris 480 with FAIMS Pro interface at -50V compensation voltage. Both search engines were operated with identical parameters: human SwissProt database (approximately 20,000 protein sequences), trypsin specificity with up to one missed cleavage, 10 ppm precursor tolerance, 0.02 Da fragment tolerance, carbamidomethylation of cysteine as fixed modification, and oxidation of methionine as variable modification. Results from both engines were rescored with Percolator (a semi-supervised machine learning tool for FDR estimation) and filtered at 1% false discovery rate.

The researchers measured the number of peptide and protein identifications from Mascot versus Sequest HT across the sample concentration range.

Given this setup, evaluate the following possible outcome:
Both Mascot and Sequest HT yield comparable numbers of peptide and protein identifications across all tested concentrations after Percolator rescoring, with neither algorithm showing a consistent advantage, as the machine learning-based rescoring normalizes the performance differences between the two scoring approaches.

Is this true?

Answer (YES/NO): NO